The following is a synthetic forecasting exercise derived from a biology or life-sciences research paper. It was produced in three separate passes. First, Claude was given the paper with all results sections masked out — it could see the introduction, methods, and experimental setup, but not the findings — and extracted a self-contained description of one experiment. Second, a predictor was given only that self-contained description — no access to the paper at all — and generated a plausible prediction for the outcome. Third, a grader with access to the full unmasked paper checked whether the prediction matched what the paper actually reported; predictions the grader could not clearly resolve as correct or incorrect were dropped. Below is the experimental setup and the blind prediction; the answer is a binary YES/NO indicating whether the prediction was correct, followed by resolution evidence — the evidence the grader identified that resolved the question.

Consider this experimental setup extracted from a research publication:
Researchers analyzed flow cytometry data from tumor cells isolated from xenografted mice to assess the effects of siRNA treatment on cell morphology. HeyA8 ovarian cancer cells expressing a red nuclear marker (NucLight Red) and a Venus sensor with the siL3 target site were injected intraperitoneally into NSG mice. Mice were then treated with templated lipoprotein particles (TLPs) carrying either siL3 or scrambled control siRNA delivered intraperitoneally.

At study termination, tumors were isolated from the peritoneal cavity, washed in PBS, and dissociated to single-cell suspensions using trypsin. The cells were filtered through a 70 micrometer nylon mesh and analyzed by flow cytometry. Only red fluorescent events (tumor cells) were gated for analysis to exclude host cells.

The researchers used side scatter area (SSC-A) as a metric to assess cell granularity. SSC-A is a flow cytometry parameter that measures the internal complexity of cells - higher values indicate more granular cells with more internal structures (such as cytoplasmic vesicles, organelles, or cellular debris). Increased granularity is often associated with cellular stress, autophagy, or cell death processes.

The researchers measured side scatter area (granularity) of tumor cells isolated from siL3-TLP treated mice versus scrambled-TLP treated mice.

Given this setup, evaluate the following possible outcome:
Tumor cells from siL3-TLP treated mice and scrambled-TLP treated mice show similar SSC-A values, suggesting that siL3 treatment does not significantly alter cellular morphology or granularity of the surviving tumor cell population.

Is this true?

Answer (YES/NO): NO